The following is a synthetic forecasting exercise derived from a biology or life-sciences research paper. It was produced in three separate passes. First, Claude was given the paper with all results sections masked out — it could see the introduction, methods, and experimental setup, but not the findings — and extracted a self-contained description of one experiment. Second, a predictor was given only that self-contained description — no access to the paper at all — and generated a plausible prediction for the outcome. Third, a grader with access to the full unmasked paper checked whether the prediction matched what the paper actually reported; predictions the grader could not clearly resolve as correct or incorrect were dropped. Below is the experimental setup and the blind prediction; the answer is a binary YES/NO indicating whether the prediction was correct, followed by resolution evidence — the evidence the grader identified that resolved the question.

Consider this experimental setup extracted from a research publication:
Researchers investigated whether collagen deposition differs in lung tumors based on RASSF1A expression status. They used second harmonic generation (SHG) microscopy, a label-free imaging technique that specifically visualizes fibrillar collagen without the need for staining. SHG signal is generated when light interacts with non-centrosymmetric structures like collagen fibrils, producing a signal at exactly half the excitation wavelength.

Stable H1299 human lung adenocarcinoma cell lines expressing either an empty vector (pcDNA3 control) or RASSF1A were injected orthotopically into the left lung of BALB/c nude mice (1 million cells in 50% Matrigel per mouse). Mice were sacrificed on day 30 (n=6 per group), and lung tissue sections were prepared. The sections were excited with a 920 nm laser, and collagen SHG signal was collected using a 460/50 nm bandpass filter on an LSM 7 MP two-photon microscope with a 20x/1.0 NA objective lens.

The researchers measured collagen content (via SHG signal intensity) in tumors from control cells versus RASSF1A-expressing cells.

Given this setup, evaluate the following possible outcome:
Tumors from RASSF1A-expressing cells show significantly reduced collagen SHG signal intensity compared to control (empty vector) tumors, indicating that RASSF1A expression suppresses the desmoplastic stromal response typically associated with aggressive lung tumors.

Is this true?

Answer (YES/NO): YES